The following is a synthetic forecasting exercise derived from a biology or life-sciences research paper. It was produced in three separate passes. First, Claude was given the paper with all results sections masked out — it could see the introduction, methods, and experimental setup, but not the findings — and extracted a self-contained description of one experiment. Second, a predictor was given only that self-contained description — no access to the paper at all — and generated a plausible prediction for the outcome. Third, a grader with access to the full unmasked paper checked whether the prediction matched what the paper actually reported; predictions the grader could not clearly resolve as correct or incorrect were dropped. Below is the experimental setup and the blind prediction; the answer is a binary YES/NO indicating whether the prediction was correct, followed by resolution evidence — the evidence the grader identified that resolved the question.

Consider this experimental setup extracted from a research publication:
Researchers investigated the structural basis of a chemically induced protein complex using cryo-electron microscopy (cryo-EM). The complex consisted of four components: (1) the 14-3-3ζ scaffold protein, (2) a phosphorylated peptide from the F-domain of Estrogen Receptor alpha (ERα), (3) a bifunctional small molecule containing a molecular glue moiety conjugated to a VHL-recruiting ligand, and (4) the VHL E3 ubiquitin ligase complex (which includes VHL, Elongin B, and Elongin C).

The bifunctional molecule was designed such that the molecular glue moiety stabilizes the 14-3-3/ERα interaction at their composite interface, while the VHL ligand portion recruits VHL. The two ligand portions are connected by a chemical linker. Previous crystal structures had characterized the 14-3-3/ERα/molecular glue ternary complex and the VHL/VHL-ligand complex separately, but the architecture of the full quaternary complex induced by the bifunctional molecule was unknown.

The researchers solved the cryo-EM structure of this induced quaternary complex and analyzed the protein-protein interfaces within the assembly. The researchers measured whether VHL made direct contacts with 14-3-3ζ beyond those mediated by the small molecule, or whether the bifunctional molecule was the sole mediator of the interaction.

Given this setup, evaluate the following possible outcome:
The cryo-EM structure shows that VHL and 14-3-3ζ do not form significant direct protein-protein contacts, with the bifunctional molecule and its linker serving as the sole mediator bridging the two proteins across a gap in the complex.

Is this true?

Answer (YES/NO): NO